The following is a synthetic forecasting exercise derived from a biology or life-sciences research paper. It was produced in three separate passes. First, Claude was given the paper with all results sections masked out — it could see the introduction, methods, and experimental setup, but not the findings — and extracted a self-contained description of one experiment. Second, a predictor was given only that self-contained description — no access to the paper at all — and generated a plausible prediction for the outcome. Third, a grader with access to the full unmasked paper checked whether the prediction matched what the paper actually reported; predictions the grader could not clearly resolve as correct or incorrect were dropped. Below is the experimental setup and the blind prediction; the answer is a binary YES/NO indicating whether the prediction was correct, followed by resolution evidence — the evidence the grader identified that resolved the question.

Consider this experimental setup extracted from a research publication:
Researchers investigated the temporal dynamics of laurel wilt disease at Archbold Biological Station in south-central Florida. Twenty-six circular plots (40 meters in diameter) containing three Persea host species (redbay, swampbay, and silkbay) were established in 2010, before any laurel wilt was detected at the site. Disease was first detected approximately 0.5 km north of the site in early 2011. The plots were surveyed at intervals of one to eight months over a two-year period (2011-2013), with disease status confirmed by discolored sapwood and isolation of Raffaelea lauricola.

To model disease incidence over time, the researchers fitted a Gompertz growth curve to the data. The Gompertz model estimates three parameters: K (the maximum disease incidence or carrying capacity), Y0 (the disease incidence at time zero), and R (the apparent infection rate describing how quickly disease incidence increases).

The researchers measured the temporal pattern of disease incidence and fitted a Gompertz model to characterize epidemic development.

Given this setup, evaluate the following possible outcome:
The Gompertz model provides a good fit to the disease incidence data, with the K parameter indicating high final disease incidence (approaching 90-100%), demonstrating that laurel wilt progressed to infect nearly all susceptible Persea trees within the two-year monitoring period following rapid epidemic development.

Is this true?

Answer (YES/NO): NO